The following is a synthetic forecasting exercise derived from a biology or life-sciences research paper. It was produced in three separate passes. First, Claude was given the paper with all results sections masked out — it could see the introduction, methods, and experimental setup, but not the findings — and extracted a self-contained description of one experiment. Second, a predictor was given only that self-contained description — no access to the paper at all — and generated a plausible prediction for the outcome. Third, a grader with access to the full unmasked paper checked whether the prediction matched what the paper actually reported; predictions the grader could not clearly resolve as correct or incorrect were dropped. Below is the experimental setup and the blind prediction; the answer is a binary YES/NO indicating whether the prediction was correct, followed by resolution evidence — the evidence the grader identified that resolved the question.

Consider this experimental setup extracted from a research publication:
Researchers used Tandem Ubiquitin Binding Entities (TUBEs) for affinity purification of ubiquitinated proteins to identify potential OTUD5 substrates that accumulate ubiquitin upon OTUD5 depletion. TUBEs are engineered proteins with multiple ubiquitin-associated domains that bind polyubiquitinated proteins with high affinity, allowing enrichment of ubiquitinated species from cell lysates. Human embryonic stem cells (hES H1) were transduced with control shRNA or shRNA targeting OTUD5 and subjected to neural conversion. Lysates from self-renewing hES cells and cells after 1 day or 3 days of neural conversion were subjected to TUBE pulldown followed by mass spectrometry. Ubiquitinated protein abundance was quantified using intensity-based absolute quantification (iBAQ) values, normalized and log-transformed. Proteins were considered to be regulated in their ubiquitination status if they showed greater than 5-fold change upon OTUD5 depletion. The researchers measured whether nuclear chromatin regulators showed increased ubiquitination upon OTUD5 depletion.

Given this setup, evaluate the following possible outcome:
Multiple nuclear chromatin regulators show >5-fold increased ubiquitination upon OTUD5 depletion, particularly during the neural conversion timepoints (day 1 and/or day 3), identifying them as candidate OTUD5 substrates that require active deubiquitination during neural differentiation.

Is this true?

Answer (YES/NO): YES